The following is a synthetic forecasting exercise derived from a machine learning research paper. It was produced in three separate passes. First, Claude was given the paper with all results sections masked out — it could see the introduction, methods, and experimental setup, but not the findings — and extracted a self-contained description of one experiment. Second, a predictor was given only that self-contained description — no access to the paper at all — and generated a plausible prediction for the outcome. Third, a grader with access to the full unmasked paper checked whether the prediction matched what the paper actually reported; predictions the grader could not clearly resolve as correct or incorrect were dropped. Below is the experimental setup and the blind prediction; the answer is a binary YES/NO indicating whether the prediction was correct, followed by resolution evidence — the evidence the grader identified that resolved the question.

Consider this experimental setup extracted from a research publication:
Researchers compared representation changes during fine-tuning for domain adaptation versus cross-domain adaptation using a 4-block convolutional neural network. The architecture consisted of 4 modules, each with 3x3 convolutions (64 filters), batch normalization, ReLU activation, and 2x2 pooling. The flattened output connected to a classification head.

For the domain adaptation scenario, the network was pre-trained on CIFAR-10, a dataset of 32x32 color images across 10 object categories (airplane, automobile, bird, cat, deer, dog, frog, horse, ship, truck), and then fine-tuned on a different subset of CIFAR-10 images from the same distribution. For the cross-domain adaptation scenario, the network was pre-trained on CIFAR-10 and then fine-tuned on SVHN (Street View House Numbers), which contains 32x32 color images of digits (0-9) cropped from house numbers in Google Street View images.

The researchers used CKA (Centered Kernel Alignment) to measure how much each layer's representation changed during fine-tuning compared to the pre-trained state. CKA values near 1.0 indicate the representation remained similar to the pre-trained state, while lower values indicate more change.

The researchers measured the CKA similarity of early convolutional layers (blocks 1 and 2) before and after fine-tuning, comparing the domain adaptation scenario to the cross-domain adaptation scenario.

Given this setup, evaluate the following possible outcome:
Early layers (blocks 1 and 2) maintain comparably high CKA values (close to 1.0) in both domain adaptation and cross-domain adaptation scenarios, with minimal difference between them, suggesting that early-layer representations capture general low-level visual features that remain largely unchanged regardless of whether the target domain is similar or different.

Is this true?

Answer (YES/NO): NO